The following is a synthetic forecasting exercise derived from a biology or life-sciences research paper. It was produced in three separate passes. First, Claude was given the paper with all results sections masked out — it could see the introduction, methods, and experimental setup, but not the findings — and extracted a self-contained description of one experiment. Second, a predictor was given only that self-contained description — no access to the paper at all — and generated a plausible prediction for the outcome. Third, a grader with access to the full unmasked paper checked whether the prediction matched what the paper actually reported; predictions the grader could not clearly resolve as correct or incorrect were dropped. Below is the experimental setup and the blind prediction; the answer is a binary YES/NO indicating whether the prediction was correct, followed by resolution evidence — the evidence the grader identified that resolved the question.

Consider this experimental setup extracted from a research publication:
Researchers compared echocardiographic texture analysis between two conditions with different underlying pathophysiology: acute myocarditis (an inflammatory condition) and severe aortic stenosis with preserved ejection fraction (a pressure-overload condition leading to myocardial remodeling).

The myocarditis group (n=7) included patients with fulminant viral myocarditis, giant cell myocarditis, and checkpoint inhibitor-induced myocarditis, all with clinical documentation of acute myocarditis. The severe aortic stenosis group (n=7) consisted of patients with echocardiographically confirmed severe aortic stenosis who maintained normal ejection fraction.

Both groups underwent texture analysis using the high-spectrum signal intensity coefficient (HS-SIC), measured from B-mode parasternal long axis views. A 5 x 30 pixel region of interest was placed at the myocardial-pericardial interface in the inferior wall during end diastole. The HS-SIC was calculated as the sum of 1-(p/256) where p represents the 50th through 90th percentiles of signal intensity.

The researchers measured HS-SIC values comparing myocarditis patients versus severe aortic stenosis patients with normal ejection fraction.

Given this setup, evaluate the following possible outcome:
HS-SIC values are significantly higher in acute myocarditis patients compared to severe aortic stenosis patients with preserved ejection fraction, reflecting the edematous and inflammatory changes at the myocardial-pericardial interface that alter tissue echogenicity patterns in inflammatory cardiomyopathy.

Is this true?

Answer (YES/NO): NO